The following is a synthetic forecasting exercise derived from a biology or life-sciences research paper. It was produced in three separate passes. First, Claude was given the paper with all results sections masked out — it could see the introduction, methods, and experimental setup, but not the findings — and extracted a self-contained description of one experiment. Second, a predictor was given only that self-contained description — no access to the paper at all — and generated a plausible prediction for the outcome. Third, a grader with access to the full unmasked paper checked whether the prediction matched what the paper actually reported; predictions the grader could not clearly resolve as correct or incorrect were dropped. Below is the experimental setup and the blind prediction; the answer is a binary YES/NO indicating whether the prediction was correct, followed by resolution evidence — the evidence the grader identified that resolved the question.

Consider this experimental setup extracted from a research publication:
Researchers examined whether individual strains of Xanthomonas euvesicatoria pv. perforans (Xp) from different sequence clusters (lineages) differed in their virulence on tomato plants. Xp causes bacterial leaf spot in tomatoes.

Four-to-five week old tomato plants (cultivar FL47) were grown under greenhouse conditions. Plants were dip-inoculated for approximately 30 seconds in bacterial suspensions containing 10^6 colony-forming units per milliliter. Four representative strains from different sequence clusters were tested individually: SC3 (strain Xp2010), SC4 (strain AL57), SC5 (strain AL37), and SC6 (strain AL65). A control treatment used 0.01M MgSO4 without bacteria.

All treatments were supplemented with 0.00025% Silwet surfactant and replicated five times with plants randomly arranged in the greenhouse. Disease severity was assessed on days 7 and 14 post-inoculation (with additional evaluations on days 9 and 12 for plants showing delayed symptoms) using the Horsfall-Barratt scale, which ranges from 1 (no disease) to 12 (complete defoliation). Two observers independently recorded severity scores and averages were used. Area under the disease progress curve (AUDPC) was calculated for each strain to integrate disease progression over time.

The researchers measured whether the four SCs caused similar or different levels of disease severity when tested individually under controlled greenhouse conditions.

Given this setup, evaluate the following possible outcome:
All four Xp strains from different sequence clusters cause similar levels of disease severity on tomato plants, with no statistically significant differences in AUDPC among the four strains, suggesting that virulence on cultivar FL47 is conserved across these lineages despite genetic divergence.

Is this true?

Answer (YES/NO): NO